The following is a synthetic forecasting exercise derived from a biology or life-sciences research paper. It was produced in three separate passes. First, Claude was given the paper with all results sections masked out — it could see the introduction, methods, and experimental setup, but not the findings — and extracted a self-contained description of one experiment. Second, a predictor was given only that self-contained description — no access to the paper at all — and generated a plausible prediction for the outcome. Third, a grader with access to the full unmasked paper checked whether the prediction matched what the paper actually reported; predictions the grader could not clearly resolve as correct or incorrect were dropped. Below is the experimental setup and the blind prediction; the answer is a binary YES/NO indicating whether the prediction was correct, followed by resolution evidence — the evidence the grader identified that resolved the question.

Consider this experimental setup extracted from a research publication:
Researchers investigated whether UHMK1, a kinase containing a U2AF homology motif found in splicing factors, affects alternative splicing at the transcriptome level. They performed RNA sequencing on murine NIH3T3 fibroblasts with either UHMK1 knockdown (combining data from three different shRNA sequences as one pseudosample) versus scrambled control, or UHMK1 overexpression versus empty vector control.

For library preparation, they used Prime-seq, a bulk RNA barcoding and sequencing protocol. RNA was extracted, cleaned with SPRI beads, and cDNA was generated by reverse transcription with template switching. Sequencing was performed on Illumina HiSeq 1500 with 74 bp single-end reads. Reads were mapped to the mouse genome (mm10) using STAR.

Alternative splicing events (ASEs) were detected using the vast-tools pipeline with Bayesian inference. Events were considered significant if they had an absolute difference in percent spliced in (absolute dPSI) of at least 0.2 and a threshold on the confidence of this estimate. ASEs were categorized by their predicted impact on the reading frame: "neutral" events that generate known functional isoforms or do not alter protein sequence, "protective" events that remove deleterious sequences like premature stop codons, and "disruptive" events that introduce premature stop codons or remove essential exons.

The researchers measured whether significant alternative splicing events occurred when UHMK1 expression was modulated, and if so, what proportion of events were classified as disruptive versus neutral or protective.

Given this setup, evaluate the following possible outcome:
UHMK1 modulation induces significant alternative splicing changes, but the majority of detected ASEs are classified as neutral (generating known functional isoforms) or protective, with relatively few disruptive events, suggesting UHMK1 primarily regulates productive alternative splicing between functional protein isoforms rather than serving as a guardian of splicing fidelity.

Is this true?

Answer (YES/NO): YES